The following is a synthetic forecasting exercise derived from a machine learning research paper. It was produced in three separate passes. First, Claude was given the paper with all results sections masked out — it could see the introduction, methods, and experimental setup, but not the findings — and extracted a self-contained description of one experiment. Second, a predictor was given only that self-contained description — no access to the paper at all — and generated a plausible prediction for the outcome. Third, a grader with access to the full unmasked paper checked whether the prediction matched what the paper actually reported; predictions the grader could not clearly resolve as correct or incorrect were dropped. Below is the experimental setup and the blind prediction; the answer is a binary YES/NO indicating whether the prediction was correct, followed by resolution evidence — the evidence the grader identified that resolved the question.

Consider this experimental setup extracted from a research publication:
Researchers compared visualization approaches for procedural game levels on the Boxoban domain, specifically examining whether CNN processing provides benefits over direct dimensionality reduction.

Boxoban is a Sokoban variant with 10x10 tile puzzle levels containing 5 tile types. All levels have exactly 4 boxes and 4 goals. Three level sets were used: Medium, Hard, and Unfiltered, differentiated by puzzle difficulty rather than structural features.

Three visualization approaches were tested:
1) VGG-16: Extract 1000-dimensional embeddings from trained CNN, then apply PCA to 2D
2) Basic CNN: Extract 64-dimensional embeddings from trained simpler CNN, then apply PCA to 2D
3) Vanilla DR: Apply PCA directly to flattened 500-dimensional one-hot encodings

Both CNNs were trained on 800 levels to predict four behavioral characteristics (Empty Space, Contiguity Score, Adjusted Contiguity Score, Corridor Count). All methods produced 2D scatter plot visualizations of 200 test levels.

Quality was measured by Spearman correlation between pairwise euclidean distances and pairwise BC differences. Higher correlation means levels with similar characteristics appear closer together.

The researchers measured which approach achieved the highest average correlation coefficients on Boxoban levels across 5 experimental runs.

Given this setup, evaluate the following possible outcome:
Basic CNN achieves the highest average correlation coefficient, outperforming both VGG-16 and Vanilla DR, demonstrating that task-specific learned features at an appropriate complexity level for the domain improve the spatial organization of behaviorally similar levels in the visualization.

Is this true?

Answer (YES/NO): NO